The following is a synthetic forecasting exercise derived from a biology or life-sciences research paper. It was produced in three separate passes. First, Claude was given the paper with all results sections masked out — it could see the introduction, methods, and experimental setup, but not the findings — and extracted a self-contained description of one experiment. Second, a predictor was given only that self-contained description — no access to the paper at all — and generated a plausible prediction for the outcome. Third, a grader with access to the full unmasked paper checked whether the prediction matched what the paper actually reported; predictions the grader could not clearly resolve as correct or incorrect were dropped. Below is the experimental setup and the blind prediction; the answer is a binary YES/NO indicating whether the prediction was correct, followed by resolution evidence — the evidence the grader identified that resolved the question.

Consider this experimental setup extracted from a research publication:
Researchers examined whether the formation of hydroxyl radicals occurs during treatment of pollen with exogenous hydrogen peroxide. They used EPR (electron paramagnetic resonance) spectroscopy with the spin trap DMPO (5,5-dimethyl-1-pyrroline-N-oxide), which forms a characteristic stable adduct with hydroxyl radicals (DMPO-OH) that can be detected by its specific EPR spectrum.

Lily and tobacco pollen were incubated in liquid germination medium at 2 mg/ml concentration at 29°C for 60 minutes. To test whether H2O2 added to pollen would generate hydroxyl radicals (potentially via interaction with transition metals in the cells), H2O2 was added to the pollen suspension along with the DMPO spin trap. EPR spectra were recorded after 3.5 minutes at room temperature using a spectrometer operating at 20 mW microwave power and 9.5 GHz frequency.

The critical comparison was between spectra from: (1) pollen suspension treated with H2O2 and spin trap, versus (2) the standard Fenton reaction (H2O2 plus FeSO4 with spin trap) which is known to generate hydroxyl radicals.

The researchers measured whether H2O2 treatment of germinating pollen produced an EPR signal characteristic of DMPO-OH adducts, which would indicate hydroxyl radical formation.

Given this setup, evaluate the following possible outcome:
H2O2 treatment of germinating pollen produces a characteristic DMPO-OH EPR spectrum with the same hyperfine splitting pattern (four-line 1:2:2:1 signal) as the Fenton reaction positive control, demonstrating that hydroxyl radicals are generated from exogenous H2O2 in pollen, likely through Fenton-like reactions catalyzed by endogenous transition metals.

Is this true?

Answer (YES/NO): NO